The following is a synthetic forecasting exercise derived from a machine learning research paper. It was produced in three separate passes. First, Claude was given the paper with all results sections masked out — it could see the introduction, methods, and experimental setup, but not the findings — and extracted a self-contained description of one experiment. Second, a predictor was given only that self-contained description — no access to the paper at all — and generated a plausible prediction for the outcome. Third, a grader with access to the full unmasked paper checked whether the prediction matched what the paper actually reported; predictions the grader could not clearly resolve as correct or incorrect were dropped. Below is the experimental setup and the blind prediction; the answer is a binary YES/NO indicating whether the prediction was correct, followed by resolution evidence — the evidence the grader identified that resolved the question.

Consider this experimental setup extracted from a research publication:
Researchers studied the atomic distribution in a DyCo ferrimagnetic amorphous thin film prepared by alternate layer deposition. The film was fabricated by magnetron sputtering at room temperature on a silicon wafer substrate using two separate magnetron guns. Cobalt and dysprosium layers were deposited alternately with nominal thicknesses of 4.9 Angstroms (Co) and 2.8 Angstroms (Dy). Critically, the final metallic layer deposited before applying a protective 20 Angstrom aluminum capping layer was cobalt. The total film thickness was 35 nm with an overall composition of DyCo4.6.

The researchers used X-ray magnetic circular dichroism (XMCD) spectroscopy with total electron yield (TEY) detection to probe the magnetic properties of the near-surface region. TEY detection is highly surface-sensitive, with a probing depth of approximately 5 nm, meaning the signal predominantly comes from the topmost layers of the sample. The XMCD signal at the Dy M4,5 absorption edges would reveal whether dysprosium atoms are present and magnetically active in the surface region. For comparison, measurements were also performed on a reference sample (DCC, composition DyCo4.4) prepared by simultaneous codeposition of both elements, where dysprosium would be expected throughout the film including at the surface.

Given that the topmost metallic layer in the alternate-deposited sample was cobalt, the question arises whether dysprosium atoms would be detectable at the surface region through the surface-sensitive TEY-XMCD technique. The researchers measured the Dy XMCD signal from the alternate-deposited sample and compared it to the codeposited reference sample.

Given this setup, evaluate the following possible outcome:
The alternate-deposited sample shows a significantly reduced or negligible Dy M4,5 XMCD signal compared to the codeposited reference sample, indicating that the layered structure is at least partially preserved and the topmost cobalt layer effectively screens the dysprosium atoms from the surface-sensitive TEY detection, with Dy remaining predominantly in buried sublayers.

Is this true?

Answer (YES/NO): NO